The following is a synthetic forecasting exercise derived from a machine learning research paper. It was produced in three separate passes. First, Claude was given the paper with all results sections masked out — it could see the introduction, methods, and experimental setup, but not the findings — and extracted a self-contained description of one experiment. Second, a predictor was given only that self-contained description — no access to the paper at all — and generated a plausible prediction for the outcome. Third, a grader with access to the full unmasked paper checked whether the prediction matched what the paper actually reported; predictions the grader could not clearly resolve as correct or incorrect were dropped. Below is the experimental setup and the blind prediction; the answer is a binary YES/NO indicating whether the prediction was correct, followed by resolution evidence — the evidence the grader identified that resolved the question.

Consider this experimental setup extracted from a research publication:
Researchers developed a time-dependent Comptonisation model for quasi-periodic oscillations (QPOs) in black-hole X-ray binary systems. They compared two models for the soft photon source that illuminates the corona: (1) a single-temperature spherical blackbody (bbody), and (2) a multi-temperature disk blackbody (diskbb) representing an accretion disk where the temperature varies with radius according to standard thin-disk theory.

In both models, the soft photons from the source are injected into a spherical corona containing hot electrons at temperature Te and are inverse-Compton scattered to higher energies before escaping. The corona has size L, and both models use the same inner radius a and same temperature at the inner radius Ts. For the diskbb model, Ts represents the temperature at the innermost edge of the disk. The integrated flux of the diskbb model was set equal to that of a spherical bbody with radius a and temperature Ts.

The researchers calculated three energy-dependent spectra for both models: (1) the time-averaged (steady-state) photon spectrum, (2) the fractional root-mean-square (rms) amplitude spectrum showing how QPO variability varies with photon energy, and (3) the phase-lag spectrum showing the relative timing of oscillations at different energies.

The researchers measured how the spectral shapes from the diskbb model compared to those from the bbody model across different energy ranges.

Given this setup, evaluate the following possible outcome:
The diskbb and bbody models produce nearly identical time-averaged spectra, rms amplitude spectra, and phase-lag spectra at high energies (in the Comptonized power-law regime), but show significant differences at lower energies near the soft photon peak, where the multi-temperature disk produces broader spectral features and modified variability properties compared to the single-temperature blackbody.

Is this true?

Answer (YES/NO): YES